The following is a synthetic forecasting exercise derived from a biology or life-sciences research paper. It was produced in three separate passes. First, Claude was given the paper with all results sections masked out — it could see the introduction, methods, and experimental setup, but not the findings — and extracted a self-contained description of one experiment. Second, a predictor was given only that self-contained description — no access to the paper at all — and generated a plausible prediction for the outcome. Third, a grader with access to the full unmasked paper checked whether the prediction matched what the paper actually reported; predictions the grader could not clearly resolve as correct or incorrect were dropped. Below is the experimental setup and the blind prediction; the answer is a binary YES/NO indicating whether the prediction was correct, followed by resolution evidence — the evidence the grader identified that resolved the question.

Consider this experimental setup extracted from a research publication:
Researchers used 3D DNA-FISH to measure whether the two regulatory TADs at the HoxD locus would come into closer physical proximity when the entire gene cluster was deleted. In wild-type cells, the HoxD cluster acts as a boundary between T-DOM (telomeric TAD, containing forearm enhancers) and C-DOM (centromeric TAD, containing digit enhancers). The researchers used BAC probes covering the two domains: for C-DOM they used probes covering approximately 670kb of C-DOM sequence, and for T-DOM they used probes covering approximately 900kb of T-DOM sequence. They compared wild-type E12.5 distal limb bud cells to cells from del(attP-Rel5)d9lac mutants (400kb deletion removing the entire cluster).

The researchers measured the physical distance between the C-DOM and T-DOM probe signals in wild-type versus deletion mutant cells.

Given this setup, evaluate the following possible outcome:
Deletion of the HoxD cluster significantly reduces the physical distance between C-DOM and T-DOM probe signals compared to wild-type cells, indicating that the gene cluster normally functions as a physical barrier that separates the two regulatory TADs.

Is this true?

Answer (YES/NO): YES